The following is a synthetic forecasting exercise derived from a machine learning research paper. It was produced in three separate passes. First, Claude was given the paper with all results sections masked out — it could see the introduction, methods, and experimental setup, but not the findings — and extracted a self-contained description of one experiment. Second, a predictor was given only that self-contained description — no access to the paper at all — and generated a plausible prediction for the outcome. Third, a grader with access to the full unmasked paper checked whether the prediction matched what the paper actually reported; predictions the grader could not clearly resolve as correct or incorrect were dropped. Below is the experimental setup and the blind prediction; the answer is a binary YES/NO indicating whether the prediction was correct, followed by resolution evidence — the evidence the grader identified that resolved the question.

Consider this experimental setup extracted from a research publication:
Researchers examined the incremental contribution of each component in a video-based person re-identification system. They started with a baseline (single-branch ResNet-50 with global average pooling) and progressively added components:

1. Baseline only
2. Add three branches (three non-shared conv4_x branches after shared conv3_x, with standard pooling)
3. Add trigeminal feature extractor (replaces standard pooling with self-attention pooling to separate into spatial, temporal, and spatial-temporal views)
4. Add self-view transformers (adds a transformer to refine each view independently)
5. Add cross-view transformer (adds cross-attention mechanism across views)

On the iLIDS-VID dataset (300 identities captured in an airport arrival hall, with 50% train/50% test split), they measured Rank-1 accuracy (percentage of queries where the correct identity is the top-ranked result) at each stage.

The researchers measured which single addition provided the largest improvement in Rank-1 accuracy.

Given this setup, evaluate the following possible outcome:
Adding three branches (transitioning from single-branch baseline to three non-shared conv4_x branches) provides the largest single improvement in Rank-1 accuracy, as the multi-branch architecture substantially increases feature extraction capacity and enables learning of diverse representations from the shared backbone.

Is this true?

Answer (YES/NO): YES